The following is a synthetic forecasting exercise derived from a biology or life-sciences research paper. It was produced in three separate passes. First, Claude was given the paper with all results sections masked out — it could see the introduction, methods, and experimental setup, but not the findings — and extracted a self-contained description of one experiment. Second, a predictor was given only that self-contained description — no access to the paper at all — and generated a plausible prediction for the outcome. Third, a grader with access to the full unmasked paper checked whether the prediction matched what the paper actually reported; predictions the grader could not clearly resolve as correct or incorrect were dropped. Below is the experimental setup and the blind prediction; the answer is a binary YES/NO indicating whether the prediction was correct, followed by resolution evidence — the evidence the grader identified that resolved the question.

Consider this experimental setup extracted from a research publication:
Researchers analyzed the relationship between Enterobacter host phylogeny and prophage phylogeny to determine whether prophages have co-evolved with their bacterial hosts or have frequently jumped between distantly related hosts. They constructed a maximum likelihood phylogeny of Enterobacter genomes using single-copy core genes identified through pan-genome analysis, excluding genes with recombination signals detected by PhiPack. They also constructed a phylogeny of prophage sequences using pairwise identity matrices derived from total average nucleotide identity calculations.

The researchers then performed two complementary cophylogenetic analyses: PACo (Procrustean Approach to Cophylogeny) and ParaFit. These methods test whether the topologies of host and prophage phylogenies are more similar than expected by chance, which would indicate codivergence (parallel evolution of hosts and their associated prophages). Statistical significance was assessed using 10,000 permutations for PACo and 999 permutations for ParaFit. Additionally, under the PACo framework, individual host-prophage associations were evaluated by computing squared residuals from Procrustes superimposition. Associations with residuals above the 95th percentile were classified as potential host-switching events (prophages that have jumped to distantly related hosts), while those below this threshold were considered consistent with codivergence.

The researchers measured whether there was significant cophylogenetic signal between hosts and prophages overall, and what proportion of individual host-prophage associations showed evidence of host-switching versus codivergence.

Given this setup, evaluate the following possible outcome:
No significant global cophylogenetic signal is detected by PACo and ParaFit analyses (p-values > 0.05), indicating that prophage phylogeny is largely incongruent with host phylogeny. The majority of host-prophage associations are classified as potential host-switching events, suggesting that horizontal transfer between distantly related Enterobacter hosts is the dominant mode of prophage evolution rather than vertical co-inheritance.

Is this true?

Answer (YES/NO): NO